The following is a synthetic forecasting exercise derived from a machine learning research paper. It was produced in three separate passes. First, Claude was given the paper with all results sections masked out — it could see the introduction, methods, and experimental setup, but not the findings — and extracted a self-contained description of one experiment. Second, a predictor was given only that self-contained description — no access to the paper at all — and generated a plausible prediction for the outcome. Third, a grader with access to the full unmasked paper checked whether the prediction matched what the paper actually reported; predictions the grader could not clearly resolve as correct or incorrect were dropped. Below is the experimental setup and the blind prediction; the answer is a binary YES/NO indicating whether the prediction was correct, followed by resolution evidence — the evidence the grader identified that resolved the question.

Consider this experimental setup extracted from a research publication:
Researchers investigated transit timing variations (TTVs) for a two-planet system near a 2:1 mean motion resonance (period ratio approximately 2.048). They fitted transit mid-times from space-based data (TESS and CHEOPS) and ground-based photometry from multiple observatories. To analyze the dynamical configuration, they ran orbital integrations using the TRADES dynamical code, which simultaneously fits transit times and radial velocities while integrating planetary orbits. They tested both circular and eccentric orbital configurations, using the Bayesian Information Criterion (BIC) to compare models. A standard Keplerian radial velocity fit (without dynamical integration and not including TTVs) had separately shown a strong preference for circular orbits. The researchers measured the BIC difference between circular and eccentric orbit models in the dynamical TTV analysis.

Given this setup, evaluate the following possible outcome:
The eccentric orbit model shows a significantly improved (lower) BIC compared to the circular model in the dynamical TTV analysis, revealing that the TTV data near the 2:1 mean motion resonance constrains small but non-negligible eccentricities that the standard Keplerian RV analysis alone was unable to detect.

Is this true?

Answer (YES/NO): YES